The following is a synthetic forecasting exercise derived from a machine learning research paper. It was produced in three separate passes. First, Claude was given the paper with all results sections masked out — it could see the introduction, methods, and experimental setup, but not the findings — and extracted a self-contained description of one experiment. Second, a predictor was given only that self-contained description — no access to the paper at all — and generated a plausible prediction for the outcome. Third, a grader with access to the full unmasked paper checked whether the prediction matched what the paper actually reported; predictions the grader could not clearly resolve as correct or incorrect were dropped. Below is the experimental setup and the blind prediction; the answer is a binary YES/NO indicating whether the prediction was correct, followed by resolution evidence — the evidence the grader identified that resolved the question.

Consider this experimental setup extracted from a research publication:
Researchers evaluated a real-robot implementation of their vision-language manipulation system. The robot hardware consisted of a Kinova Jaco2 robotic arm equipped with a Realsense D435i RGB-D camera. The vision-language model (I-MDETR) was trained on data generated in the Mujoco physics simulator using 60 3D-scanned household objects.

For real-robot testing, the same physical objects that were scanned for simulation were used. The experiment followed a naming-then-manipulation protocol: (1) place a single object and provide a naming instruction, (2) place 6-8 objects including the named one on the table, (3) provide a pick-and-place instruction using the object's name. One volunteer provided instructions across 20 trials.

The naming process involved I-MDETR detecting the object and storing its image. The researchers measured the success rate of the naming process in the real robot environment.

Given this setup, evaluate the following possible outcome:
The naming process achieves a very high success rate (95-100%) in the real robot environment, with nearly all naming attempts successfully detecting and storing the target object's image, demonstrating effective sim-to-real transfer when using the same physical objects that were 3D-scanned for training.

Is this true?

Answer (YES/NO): YES